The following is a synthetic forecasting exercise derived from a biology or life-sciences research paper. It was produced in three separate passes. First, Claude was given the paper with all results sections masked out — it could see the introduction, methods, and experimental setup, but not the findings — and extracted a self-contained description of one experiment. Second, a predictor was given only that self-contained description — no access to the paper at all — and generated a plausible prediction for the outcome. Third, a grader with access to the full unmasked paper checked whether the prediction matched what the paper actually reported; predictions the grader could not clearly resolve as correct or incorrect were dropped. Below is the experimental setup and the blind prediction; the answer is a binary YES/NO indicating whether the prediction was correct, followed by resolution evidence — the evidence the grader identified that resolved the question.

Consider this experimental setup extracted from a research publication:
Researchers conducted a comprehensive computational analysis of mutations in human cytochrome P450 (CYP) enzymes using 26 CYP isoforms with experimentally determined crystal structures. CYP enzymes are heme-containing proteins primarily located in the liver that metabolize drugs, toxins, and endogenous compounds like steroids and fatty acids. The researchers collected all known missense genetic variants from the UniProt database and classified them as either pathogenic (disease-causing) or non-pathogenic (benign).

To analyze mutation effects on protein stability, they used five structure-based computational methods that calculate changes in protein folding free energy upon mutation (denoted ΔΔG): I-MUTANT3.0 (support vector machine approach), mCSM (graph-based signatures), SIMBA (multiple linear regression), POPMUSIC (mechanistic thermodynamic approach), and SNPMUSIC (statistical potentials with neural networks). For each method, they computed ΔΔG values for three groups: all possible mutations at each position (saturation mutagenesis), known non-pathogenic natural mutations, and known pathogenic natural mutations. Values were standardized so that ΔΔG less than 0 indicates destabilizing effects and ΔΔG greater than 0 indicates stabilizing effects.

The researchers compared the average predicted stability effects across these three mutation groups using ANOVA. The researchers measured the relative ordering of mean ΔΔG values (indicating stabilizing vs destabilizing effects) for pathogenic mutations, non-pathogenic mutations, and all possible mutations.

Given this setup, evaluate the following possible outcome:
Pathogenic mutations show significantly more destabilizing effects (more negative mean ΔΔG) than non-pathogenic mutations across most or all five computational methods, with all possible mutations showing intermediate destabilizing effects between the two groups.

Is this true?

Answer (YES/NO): YES